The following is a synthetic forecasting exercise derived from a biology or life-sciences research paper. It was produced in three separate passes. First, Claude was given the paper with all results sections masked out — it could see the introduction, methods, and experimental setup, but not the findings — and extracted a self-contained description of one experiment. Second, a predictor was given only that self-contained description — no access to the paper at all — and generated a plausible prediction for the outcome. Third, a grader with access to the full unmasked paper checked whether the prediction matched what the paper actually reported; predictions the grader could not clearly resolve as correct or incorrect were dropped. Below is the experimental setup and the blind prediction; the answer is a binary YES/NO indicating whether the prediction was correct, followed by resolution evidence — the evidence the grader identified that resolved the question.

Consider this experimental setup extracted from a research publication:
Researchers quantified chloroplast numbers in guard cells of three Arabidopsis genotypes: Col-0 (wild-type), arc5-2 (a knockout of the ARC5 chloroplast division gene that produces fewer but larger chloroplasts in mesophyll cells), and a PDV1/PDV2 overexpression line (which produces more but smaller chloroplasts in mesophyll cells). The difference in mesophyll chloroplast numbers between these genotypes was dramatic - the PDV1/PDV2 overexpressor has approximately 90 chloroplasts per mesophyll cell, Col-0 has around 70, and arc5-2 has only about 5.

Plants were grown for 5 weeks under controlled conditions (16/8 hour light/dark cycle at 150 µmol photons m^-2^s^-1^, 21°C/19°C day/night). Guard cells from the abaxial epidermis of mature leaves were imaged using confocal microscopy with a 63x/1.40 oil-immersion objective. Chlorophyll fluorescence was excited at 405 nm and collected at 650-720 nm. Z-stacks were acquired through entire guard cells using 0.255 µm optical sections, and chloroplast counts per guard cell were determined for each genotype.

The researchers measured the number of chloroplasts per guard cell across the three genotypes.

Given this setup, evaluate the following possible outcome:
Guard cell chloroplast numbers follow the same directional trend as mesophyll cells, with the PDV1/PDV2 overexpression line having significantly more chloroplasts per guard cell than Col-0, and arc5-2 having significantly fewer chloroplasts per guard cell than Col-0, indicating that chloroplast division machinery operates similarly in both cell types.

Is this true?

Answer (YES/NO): NO